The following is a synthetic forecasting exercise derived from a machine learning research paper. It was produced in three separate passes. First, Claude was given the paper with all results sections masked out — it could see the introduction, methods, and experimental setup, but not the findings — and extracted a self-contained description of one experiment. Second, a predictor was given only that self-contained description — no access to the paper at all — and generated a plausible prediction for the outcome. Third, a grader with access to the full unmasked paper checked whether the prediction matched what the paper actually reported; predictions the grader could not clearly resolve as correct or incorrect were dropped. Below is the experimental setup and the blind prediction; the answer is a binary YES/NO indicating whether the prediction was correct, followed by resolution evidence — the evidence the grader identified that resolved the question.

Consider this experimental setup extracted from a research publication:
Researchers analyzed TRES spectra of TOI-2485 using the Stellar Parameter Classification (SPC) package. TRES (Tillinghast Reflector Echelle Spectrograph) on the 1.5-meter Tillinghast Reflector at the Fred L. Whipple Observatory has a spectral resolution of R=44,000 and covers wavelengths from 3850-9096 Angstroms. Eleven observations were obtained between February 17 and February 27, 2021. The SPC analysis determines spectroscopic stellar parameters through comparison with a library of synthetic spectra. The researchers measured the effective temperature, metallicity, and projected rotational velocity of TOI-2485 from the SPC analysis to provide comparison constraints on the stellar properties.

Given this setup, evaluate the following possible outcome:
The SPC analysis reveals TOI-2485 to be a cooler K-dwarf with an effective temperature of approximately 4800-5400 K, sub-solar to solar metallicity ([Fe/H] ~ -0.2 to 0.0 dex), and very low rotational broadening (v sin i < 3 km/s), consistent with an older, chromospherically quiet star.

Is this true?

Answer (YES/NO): NO